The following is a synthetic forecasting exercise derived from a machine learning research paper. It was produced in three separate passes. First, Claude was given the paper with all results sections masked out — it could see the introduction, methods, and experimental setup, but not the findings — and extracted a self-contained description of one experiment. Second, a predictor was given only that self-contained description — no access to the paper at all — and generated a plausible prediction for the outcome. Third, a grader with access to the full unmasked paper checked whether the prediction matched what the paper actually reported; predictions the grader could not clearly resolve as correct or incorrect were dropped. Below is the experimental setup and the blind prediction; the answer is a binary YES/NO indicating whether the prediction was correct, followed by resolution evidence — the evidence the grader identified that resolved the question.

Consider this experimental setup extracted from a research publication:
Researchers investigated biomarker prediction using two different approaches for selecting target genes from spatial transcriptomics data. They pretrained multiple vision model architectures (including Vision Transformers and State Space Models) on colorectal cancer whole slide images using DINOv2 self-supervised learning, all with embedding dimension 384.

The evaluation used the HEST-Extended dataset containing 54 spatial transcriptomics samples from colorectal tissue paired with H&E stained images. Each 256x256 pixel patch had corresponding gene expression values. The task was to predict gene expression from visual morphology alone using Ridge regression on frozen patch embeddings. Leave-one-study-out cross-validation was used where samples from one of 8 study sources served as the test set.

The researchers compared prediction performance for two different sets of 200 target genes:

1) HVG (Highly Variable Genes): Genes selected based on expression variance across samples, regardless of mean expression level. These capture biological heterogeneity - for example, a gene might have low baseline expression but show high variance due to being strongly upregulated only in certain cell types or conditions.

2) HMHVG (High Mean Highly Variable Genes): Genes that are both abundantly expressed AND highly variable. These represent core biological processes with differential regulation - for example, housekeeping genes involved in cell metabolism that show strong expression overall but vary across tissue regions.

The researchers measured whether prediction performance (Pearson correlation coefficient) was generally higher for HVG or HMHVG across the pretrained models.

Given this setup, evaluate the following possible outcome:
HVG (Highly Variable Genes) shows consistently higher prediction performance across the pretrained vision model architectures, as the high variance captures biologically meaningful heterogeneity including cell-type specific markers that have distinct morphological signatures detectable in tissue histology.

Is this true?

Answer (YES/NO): NO